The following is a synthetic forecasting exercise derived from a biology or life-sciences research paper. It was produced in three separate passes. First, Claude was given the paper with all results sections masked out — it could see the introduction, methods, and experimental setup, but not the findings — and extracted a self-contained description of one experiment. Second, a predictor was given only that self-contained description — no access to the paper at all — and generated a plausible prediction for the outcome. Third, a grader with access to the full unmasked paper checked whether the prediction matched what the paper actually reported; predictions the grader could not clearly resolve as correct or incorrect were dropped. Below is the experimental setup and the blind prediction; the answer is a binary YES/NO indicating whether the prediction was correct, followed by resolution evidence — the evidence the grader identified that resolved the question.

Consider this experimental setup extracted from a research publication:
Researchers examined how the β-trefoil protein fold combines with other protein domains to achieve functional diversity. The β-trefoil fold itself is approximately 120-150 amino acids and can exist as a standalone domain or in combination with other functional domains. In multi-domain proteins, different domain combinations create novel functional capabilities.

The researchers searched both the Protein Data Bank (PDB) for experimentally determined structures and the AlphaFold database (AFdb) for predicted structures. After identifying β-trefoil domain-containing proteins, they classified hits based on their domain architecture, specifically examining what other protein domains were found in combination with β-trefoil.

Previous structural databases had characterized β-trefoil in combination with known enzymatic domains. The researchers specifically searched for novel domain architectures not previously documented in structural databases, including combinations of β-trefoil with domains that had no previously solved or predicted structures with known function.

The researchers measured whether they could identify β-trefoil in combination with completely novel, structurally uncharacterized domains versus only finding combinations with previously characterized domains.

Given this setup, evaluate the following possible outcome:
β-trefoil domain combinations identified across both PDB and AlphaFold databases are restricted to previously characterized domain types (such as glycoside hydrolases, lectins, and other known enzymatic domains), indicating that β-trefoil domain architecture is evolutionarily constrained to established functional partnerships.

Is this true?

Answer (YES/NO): NO